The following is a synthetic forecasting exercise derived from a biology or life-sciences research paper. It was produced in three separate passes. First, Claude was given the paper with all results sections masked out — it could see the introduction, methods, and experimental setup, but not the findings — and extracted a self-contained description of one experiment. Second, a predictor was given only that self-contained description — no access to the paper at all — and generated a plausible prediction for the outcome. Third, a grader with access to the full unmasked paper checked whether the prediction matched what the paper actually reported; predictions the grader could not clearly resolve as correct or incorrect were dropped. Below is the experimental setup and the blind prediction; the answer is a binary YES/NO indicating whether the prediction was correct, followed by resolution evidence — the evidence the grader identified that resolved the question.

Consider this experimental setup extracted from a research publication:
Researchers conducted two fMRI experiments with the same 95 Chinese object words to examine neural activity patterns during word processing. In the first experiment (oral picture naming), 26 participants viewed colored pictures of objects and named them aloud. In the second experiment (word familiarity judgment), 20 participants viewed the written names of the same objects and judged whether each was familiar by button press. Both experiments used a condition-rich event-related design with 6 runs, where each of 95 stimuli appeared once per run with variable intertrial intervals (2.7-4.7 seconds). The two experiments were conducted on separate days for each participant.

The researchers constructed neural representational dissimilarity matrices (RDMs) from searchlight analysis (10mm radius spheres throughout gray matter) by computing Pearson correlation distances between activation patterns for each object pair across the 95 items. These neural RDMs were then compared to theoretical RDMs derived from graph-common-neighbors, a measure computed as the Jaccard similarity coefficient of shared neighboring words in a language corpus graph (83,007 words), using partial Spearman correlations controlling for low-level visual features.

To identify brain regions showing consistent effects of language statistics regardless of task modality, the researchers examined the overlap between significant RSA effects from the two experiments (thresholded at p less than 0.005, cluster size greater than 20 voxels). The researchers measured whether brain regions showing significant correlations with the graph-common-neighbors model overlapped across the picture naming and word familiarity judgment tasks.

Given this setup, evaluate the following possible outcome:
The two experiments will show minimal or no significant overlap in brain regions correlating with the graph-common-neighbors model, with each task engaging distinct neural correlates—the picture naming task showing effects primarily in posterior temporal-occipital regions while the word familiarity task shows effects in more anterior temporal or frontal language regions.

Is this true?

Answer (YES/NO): NO